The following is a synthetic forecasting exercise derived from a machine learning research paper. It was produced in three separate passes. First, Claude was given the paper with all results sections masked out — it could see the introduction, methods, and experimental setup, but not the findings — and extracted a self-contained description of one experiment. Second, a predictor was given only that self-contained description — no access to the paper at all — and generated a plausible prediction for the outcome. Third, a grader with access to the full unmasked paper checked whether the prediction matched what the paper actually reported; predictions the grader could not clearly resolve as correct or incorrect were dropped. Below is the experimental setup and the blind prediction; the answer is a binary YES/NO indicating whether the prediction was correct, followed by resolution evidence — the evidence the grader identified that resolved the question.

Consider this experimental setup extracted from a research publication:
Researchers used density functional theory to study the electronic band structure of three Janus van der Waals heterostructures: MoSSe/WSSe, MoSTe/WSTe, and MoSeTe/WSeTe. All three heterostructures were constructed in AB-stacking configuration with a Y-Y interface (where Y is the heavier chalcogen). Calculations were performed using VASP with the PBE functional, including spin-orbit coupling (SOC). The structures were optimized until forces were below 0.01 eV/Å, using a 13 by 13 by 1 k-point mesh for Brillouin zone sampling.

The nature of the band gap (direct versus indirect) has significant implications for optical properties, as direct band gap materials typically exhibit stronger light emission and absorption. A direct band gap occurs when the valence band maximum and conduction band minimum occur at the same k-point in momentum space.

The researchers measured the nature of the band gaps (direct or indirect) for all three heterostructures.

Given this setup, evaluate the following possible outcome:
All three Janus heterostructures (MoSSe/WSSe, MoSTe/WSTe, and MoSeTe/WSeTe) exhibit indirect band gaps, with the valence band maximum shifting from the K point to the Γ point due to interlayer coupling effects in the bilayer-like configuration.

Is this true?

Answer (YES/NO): NO